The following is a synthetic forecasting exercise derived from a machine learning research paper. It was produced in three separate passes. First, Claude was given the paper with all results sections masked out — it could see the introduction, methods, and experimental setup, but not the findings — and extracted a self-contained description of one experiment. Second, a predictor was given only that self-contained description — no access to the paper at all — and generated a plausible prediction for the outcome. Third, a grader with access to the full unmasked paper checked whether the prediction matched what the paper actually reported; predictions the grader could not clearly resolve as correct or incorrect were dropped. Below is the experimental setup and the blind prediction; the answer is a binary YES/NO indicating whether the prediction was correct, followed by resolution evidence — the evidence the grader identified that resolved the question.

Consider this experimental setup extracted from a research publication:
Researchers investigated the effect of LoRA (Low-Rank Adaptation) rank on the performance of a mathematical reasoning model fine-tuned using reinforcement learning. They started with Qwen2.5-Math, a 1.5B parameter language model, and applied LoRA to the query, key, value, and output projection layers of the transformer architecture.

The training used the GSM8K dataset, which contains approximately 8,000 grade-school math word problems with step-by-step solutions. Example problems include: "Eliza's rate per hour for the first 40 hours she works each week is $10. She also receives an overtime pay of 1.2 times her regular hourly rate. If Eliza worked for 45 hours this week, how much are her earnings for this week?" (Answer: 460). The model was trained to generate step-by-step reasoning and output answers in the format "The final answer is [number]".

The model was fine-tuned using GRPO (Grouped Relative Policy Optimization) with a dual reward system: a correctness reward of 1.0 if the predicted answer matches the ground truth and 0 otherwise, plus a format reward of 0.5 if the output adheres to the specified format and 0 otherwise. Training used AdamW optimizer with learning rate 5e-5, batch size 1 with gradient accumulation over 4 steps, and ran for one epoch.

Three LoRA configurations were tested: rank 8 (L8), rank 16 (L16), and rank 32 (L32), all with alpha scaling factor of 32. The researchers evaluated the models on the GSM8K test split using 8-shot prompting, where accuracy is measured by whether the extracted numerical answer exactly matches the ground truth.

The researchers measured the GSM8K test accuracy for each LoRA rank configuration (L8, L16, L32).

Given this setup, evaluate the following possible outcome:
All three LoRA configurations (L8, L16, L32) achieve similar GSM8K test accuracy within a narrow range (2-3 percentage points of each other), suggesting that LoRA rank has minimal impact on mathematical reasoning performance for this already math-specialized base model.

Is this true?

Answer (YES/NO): NO